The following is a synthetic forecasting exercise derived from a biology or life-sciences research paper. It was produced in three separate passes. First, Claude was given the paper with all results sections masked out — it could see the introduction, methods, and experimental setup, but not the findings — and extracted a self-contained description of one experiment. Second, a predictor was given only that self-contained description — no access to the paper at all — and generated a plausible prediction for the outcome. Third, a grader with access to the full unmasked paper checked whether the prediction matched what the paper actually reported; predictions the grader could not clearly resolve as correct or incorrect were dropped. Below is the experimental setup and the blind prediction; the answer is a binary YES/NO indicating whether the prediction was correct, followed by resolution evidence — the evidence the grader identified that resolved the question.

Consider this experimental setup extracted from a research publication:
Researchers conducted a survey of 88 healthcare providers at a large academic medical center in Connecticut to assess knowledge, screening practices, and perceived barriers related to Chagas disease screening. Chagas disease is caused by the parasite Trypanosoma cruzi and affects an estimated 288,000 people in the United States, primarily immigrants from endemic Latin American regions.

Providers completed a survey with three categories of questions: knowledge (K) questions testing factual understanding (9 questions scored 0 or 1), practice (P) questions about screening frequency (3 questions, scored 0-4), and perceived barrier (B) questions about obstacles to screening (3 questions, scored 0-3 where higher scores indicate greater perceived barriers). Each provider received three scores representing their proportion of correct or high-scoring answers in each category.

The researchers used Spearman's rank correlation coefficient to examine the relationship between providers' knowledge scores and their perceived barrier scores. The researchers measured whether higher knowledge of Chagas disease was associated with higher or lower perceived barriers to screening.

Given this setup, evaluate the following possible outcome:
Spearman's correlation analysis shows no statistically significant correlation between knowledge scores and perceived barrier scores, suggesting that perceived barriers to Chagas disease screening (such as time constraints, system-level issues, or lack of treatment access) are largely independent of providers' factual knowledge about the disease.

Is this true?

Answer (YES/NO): NO